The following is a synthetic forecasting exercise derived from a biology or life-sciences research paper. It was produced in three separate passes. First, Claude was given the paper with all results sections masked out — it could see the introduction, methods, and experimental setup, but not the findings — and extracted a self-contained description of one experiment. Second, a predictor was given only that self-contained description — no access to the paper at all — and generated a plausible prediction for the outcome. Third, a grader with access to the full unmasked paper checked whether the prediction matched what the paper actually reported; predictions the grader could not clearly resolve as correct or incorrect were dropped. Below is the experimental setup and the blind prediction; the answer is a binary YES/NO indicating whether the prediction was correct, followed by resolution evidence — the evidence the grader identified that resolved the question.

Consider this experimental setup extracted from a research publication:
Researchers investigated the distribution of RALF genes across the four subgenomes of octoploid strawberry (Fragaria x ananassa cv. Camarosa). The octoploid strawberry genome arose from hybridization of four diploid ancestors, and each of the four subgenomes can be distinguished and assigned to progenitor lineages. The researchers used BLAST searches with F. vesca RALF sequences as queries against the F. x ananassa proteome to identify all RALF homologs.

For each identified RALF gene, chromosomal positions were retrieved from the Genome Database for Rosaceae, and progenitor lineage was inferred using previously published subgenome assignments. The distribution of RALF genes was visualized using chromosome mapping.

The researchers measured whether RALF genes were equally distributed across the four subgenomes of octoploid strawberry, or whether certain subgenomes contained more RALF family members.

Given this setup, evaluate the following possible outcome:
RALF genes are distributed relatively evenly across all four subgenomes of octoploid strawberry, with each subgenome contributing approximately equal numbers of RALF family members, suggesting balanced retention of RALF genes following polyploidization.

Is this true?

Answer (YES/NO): NO